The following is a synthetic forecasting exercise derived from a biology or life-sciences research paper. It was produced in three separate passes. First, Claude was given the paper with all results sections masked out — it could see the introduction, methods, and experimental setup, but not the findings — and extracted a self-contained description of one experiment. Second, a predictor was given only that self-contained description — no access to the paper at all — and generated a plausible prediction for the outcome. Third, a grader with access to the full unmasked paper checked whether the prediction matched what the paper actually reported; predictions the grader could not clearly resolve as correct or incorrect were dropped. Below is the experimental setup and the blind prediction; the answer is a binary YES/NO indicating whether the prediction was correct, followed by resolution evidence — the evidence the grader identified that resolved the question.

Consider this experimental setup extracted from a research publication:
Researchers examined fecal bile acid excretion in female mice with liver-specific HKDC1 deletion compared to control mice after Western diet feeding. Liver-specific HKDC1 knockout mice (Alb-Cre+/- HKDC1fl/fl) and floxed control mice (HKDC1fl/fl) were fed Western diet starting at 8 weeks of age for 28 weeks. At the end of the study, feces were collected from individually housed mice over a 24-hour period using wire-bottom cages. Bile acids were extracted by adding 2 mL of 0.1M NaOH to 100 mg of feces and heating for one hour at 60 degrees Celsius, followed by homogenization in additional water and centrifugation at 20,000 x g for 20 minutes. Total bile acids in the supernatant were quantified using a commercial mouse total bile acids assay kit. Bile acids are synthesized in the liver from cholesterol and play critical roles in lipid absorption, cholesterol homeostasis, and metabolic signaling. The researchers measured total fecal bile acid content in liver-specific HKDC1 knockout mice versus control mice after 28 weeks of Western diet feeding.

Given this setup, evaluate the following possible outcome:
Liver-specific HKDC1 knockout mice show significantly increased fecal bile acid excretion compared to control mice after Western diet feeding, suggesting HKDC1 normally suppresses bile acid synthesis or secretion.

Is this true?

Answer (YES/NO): NO